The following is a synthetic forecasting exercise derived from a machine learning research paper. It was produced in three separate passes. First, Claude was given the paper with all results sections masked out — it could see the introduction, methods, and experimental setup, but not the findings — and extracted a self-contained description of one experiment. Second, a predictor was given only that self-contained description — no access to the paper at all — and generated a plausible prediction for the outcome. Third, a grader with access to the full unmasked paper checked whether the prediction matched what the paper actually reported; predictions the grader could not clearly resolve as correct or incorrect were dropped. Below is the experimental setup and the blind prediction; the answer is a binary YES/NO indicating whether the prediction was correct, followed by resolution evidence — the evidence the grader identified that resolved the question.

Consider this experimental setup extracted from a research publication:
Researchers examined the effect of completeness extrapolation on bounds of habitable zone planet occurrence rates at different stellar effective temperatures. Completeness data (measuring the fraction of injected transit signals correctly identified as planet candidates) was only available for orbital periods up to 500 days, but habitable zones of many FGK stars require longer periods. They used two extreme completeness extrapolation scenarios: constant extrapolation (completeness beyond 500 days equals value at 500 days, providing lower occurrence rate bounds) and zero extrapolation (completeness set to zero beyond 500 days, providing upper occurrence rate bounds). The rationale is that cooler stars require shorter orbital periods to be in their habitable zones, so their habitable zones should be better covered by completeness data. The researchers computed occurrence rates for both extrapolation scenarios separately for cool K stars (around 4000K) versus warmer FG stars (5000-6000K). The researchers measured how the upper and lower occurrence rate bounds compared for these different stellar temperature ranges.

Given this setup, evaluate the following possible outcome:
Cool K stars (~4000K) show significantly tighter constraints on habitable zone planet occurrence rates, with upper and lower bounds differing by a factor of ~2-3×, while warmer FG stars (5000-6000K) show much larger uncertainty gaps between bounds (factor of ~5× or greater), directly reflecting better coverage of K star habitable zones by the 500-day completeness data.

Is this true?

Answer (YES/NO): NO